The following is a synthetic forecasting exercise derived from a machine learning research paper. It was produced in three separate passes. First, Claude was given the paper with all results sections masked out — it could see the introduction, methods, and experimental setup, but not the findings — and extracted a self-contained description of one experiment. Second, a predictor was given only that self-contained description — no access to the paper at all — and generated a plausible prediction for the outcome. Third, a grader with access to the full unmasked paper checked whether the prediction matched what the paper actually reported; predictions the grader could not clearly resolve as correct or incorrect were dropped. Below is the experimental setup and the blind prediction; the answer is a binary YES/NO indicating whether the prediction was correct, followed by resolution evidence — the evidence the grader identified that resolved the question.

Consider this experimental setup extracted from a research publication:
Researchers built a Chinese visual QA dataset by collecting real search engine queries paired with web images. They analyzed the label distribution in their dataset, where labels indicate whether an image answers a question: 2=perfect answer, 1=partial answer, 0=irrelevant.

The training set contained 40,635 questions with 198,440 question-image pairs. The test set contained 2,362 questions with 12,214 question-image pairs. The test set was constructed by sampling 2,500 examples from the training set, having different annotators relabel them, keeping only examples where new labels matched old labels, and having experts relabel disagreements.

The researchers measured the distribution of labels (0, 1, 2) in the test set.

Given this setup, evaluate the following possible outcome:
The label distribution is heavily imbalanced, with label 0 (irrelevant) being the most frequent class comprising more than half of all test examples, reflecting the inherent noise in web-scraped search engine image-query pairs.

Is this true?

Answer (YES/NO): YES